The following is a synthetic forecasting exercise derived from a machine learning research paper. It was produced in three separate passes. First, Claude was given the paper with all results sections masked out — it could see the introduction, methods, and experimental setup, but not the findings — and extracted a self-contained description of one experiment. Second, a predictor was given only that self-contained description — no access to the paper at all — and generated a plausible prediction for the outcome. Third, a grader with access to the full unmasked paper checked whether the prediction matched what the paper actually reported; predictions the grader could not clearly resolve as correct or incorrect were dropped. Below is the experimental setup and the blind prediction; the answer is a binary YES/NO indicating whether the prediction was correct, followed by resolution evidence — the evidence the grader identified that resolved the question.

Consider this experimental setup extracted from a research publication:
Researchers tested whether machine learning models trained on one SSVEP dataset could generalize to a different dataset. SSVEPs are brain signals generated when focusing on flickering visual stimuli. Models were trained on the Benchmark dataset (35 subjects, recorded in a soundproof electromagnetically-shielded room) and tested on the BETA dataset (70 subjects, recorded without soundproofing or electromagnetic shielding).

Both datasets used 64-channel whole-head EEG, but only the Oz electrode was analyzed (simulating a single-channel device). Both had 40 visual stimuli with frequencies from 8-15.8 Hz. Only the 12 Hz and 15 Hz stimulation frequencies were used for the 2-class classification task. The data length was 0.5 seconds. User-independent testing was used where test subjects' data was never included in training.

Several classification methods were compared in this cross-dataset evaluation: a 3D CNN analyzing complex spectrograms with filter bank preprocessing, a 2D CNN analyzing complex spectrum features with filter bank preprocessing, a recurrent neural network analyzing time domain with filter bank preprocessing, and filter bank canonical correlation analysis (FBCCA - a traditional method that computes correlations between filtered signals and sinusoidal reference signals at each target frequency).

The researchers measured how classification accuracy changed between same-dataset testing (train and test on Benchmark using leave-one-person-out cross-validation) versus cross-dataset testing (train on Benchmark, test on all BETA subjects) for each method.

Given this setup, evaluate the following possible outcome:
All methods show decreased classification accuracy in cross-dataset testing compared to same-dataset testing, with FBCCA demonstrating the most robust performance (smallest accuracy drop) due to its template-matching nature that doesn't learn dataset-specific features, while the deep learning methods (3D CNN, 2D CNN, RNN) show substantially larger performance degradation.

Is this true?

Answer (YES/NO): NO